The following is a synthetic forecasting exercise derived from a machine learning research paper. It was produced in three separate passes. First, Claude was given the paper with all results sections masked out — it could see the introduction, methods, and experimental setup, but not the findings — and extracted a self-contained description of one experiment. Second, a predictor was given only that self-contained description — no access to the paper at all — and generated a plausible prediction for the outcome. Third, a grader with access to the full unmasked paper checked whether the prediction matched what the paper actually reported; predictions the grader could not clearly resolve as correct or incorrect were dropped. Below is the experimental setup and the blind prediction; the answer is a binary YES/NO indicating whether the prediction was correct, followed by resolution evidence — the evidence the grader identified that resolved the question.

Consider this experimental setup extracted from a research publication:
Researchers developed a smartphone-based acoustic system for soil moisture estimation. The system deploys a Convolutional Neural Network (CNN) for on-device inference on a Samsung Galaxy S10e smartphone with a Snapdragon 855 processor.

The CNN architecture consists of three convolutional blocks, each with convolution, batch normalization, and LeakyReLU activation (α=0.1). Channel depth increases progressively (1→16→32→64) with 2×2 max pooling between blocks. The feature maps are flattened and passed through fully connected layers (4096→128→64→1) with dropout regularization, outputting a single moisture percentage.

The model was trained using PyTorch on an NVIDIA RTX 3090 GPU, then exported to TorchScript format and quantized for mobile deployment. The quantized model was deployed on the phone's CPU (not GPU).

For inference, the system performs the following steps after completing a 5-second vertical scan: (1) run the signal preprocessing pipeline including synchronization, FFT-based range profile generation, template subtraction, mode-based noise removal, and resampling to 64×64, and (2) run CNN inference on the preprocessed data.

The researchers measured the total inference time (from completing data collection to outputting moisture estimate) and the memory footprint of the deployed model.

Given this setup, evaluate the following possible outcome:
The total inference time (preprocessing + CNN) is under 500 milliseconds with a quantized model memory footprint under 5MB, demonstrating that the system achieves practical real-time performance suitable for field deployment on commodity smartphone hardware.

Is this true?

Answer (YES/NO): NO